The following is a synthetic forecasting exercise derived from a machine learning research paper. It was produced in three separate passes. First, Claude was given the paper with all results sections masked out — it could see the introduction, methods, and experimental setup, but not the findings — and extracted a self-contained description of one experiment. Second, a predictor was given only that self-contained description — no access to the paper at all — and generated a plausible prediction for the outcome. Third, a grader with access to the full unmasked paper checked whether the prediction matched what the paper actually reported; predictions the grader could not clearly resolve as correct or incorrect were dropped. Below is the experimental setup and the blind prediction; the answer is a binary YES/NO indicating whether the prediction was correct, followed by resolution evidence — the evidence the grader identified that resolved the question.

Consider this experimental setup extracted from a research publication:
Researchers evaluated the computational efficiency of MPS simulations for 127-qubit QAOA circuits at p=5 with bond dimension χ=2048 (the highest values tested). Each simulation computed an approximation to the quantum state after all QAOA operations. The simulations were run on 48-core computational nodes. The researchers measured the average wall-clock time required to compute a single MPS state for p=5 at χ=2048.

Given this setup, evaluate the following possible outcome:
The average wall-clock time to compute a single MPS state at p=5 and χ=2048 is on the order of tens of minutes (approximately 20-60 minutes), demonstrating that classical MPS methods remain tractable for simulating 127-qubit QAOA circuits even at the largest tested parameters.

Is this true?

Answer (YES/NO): NO